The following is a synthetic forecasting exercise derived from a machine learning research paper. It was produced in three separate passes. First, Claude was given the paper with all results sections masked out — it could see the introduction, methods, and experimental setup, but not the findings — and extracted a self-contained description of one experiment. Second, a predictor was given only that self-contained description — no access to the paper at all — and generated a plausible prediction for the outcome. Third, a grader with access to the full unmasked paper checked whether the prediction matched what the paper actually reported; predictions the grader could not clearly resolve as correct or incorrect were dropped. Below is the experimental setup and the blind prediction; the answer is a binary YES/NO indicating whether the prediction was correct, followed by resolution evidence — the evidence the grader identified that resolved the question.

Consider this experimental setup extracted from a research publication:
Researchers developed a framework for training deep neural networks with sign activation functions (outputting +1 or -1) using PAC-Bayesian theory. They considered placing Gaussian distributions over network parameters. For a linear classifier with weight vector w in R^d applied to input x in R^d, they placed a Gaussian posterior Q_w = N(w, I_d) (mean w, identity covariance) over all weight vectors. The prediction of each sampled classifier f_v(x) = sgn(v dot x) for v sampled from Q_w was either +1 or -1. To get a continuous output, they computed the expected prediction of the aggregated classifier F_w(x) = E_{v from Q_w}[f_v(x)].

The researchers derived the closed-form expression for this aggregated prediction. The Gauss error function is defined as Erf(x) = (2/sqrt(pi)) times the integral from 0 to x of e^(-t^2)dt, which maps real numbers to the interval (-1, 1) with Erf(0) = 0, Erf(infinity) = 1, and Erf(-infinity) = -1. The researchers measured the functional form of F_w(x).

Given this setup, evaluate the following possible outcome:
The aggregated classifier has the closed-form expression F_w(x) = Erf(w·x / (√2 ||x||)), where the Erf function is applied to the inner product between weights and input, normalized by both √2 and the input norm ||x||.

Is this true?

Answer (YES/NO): YES